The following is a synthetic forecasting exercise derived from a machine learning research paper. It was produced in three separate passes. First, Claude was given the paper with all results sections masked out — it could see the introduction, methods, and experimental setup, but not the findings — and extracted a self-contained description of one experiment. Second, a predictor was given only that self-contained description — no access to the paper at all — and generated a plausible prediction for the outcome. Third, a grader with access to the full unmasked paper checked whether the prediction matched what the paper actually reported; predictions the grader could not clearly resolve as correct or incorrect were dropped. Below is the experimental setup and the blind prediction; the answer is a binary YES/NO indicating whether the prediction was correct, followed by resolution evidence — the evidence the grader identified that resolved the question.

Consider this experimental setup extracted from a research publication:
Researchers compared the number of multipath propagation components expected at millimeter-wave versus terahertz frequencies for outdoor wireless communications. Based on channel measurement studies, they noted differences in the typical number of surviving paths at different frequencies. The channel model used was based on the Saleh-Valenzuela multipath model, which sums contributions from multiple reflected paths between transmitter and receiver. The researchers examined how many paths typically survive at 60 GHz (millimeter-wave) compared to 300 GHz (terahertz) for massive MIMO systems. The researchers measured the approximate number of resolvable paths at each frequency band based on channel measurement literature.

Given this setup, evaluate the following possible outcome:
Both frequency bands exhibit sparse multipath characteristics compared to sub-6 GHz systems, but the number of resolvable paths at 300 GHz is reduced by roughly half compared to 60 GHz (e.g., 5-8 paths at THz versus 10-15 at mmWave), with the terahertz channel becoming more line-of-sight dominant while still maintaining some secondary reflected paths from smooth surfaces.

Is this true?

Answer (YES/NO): NO